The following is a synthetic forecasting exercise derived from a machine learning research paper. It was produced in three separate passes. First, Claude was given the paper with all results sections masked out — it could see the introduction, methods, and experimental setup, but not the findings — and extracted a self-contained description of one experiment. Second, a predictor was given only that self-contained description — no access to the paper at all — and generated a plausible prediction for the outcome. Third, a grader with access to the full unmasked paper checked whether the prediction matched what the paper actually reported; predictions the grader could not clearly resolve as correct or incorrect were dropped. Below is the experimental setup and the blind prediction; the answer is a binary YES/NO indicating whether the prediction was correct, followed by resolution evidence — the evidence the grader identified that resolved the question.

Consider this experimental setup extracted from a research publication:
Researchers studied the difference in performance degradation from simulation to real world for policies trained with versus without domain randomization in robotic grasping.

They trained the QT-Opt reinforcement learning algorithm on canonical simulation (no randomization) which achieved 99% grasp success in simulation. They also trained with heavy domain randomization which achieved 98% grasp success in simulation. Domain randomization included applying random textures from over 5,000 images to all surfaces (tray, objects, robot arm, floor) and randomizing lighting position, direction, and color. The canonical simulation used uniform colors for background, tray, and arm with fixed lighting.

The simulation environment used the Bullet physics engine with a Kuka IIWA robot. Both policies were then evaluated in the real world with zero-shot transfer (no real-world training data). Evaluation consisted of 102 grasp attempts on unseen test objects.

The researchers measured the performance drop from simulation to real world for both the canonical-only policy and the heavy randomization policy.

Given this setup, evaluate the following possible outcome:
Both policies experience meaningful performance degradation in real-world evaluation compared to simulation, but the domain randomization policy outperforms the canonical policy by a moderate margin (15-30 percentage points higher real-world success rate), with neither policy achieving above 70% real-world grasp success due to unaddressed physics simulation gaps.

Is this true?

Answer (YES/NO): NO